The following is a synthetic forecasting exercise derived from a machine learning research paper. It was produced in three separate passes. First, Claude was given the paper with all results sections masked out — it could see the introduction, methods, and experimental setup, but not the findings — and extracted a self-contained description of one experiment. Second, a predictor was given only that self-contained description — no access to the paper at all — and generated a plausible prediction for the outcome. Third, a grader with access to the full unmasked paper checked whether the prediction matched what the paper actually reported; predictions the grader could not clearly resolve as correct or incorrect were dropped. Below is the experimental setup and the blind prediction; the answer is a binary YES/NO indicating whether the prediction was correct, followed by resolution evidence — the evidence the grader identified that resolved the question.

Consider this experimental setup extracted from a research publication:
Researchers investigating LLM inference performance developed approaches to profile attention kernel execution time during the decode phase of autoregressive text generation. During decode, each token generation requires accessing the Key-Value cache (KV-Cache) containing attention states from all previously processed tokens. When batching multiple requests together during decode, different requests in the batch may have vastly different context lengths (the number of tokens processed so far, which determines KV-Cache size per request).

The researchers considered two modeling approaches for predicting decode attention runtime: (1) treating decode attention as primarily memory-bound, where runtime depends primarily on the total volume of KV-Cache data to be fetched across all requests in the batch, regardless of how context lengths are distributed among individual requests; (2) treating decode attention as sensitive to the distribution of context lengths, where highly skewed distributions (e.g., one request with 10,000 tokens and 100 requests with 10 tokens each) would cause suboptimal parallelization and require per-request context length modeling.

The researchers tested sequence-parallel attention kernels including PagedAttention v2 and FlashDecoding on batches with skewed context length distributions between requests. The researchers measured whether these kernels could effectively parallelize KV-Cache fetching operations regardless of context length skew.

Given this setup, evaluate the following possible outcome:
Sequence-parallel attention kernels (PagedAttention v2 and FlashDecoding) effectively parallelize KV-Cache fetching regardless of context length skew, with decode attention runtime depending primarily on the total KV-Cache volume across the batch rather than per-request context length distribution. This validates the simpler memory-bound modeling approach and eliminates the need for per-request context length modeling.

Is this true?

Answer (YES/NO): YES